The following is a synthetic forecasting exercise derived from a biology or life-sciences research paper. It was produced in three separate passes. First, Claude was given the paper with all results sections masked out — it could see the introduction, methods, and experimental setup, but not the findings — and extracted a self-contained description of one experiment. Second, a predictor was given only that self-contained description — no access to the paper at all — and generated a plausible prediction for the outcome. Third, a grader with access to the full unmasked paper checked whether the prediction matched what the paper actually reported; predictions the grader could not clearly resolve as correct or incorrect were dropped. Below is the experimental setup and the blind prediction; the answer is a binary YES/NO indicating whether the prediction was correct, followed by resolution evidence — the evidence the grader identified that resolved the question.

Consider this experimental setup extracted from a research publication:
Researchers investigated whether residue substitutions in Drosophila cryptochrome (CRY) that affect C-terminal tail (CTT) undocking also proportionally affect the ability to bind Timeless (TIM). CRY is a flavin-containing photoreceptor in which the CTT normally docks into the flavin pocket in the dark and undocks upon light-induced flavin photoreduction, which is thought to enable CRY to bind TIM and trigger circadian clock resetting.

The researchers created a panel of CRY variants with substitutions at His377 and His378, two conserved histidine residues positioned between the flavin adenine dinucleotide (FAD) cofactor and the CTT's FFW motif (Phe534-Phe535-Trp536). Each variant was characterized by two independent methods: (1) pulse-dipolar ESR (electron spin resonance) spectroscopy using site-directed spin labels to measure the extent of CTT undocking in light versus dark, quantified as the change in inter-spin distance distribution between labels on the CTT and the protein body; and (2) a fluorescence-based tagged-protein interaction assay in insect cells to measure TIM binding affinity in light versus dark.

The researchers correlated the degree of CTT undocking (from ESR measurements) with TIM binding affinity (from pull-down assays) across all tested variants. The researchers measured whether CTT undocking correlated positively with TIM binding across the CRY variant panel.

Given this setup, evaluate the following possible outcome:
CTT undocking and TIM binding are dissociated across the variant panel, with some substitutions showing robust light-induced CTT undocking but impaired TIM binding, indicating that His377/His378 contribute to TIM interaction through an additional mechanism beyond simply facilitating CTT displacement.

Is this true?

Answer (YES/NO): YES